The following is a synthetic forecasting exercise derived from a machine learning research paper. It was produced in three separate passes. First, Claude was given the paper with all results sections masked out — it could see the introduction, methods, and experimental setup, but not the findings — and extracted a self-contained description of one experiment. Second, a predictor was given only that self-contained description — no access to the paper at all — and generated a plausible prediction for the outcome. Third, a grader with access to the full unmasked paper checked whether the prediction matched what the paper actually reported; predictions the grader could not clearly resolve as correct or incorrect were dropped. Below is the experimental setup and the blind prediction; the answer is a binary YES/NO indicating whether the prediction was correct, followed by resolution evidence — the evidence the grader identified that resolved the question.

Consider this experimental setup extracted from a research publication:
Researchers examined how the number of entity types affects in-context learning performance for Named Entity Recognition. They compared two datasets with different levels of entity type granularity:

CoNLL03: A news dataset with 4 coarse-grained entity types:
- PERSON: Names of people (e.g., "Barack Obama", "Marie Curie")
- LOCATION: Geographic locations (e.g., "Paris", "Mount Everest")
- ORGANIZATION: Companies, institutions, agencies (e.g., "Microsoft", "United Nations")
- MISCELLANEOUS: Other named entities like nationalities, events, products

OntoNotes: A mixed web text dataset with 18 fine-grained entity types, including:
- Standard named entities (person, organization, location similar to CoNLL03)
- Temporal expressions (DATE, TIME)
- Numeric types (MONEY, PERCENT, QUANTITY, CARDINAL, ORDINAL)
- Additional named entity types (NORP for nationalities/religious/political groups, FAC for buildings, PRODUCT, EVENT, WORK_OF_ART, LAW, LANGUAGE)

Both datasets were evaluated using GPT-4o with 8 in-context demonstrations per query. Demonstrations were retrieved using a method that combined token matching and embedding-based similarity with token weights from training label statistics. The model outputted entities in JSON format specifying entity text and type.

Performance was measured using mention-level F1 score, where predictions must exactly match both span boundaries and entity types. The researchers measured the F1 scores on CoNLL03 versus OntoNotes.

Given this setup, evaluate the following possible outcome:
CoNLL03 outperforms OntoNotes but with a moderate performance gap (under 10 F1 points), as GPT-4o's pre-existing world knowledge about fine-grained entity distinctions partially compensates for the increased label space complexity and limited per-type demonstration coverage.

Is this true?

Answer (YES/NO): YES